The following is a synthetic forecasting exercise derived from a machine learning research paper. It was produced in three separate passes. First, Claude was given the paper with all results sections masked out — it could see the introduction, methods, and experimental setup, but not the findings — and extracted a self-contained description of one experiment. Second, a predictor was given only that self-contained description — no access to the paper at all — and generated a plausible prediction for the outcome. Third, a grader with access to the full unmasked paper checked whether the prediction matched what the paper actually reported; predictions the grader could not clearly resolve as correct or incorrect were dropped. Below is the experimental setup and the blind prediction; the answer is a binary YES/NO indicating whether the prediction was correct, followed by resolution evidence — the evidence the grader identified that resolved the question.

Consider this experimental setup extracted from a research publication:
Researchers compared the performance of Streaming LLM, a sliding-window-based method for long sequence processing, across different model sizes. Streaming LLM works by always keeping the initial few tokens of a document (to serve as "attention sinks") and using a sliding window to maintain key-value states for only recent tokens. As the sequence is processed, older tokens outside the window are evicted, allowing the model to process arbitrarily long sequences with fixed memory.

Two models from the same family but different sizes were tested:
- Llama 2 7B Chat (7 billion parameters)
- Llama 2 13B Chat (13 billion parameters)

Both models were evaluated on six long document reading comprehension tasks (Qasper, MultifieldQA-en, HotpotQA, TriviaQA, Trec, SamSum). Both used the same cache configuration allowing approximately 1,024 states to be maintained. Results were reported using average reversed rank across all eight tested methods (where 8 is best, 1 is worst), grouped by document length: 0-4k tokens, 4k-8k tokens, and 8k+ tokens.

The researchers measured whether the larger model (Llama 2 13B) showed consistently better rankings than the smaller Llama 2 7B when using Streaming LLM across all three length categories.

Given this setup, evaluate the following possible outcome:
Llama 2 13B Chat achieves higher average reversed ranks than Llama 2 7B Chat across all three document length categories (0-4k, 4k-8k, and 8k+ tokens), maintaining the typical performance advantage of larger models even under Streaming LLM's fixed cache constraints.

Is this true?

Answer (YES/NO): NO